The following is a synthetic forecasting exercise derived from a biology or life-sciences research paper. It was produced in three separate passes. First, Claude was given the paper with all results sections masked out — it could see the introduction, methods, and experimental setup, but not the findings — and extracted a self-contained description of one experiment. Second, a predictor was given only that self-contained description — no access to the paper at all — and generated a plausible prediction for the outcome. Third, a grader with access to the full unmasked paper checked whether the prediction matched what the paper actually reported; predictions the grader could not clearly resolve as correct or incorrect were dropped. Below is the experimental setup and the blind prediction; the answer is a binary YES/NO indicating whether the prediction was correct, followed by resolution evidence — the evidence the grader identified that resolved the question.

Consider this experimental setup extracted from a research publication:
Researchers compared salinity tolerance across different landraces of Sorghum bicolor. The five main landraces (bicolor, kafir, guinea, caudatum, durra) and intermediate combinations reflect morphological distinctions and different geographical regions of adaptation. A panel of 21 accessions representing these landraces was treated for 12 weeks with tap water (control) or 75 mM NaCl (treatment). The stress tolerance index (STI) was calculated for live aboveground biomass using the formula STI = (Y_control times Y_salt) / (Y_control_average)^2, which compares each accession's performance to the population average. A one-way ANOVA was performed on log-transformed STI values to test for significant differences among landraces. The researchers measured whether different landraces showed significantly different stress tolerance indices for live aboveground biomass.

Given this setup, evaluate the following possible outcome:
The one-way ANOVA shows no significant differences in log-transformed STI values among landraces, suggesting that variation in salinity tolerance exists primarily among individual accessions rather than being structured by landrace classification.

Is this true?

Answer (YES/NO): NO